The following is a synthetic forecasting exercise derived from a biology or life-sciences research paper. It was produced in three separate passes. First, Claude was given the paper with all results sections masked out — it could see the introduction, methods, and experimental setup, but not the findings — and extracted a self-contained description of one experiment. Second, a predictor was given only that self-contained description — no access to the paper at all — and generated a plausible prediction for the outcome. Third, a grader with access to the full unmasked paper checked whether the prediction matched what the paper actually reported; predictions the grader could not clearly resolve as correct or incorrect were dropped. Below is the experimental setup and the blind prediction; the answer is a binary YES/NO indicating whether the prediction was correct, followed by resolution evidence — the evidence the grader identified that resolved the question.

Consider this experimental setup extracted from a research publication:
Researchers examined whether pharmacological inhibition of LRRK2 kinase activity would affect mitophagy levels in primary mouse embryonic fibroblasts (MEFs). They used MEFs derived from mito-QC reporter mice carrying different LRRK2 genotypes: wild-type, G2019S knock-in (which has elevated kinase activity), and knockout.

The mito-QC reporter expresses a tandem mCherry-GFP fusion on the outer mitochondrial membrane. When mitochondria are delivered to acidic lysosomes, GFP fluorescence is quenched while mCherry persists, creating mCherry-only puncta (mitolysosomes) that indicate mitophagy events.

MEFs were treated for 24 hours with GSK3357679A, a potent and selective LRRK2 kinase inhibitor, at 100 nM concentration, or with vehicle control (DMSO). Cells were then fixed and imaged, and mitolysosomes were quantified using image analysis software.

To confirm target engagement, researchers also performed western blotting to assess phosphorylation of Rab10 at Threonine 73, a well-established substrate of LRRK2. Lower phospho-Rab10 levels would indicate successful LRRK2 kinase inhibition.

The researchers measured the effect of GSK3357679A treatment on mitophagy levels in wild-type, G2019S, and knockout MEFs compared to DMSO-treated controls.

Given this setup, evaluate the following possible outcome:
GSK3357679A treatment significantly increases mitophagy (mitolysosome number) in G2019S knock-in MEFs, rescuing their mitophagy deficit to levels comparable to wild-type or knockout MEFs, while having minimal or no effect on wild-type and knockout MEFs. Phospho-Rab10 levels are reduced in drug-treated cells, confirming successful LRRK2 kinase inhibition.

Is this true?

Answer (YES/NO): NO